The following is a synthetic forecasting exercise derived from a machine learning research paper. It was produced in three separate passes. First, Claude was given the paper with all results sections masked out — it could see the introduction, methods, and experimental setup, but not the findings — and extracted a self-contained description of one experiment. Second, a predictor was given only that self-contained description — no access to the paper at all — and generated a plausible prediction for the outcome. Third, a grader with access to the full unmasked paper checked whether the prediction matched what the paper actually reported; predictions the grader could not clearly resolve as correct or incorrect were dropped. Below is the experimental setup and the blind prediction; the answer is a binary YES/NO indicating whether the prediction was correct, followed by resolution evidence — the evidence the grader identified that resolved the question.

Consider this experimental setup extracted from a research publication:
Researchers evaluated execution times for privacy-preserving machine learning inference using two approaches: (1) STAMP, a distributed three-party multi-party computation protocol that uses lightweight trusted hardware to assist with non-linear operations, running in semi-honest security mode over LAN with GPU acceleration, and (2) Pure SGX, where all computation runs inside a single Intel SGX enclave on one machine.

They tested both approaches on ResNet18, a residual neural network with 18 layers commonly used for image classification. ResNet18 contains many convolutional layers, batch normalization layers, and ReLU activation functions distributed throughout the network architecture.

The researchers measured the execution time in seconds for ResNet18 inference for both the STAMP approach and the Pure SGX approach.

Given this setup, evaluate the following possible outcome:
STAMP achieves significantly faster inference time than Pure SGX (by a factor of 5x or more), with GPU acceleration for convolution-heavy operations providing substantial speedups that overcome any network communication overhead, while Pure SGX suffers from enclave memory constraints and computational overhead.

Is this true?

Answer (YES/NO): NO